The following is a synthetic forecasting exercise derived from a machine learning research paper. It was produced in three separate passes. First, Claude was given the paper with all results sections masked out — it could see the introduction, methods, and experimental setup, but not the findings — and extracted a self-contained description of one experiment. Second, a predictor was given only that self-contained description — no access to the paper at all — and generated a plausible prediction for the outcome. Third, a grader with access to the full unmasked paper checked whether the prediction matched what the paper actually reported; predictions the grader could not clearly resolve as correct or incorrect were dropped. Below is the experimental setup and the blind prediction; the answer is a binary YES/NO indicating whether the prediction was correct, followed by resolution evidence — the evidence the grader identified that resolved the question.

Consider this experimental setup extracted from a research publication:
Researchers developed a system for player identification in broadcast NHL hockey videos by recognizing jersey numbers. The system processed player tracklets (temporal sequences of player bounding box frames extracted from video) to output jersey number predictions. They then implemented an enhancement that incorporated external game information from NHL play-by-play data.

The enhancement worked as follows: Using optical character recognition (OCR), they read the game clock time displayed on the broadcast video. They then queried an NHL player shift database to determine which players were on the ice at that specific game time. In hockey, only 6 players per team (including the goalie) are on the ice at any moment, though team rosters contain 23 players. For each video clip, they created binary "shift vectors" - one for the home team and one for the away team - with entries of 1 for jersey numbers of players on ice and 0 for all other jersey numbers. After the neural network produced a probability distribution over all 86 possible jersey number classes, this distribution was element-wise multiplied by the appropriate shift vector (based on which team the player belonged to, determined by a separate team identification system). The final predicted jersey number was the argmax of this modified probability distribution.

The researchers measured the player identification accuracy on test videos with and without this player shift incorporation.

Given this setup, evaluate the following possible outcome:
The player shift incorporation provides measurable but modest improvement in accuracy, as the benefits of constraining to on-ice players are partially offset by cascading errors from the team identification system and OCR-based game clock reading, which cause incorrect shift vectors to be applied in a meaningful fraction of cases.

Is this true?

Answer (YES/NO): NO